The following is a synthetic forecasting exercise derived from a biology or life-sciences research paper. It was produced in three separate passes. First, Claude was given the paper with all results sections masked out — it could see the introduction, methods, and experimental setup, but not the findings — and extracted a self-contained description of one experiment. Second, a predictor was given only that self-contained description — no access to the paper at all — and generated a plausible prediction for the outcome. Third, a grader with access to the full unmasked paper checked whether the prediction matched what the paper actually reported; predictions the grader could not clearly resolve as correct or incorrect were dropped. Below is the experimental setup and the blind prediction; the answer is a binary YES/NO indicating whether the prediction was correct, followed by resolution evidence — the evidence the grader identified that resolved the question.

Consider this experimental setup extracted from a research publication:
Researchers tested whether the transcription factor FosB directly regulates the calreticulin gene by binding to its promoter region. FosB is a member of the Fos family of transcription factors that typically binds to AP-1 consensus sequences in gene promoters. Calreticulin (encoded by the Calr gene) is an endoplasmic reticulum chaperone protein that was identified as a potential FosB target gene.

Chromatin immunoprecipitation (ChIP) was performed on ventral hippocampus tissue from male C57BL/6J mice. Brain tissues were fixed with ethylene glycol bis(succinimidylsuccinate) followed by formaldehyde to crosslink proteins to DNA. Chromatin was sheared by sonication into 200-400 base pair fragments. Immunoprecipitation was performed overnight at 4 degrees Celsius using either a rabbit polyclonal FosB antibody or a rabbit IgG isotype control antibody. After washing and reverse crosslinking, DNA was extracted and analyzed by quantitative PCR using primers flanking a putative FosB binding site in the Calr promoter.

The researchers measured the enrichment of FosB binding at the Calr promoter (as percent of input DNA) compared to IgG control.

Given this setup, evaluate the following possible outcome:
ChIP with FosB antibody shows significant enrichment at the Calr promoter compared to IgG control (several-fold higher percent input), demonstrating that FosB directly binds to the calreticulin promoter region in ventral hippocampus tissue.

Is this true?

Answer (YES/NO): YES